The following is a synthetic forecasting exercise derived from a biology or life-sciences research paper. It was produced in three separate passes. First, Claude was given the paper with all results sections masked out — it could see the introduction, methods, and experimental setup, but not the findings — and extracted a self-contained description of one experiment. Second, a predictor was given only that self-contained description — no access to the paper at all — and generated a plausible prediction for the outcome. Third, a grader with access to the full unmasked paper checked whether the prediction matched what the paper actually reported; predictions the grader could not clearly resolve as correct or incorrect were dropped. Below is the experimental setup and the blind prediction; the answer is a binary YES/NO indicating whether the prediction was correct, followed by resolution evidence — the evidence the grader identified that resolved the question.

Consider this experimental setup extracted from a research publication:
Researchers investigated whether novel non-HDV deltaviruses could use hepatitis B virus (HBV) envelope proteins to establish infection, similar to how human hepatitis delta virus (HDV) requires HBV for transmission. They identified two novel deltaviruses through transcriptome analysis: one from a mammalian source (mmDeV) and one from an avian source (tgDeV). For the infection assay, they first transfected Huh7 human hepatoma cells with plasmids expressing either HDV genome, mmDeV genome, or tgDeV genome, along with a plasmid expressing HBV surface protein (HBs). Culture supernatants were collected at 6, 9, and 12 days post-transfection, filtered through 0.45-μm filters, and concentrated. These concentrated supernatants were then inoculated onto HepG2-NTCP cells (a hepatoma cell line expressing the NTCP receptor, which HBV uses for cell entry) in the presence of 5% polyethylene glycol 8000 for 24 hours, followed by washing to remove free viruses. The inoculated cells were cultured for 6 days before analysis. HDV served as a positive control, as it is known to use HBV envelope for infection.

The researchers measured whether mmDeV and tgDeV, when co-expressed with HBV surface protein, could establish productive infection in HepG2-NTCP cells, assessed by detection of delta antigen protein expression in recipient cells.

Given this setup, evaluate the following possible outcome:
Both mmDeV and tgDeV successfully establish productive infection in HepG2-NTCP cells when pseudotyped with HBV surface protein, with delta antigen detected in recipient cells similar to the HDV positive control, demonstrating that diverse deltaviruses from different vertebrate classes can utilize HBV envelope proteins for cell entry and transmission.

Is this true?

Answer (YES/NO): NO